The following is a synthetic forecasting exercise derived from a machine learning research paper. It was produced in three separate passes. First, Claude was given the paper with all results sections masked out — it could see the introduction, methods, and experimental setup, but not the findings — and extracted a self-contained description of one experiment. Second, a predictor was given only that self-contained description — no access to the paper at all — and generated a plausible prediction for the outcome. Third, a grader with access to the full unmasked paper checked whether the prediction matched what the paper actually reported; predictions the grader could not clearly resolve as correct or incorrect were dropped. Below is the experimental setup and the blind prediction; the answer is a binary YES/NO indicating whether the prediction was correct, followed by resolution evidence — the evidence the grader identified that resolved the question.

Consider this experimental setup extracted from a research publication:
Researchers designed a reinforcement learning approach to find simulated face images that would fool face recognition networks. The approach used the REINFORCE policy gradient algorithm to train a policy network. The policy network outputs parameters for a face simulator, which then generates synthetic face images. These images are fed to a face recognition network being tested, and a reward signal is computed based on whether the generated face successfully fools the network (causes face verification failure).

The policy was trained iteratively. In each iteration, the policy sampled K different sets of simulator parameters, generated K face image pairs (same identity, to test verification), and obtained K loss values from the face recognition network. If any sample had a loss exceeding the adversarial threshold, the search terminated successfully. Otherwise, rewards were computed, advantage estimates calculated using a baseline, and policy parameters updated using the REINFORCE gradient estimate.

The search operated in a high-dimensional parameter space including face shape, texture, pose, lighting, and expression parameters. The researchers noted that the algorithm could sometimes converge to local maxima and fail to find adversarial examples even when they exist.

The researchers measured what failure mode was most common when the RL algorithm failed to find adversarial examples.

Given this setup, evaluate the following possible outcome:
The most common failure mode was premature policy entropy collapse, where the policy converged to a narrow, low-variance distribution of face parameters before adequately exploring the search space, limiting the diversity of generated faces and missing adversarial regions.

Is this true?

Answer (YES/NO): NO